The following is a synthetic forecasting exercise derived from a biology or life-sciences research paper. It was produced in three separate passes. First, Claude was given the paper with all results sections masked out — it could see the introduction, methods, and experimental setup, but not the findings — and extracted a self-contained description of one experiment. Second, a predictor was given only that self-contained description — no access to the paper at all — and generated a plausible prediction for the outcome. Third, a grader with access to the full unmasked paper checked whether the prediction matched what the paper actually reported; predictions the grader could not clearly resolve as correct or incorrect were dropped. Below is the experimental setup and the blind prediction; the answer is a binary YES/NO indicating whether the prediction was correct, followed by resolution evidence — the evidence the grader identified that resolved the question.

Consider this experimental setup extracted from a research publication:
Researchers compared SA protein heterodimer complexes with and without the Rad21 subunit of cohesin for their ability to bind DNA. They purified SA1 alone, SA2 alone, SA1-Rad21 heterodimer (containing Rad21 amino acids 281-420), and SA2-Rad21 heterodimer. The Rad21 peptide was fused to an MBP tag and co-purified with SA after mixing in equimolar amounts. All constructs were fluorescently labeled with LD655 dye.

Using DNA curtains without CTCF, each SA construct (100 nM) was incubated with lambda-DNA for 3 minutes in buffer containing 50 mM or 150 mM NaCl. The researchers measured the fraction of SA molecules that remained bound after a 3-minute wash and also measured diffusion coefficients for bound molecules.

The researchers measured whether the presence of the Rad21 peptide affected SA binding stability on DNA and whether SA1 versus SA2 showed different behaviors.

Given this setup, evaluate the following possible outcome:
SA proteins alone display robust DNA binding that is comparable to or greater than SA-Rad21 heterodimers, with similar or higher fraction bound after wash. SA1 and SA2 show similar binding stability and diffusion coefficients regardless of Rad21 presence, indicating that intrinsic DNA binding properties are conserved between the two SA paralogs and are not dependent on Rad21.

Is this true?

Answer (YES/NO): NO